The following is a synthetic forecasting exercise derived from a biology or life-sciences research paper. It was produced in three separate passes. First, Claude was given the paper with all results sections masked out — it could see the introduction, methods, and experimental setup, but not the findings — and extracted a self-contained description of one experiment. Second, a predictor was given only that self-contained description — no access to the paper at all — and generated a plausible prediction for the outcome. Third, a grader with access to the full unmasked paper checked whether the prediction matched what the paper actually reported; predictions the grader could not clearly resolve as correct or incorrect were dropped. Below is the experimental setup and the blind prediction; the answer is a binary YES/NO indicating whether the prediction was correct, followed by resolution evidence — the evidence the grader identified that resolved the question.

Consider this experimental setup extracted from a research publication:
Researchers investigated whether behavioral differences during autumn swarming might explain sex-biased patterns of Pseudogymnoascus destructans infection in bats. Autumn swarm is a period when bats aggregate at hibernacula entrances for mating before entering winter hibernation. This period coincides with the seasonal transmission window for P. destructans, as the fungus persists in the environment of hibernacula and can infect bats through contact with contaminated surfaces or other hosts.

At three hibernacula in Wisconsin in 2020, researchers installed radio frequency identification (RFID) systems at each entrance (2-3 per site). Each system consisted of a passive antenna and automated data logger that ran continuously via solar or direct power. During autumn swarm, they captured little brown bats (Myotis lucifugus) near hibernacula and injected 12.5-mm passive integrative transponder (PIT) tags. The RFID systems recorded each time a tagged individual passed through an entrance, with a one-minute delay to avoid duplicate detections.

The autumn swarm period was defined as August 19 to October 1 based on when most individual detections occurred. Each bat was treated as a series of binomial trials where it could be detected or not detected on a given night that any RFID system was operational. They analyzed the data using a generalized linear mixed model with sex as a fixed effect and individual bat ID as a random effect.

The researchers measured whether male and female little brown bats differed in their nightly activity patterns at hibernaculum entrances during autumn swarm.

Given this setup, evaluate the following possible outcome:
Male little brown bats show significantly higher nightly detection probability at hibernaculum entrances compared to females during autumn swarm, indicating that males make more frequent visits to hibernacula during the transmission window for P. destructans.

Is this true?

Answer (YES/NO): YES